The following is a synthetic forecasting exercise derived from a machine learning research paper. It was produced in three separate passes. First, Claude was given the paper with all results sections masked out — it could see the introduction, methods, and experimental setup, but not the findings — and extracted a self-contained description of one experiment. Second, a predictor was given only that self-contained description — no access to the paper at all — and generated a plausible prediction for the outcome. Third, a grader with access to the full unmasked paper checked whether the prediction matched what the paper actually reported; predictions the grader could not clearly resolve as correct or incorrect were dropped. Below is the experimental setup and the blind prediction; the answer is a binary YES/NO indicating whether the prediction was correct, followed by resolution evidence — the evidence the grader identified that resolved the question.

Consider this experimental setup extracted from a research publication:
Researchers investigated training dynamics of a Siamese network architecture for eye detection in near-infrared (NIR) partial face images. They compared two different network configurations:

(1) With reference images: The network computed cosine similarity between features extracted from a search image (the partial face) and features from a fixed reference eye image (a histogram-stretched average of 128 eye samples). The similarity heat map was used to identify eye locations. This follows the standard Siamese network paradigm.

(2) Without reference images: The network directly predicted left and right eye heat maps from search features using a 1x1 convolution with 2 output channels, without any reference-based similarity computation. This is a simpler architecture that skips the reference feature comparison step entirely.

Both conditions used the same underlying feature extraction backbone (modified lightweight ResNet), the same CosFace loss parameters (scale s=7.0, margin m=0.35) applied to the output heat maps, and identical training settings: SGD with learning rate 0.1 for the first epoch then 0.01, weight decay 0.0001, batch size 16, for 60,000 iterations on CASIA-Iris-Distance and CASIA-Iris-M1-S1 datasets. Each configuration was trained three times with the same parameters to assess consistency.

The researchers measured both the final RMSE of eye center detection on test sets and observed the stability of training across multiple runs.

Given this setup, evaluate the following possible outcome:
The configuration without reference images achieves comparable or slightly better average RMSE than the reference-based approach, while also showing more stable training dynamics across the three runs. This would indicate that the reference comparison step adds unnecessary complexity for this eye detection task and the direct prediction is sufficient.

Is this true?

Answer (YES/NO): NO